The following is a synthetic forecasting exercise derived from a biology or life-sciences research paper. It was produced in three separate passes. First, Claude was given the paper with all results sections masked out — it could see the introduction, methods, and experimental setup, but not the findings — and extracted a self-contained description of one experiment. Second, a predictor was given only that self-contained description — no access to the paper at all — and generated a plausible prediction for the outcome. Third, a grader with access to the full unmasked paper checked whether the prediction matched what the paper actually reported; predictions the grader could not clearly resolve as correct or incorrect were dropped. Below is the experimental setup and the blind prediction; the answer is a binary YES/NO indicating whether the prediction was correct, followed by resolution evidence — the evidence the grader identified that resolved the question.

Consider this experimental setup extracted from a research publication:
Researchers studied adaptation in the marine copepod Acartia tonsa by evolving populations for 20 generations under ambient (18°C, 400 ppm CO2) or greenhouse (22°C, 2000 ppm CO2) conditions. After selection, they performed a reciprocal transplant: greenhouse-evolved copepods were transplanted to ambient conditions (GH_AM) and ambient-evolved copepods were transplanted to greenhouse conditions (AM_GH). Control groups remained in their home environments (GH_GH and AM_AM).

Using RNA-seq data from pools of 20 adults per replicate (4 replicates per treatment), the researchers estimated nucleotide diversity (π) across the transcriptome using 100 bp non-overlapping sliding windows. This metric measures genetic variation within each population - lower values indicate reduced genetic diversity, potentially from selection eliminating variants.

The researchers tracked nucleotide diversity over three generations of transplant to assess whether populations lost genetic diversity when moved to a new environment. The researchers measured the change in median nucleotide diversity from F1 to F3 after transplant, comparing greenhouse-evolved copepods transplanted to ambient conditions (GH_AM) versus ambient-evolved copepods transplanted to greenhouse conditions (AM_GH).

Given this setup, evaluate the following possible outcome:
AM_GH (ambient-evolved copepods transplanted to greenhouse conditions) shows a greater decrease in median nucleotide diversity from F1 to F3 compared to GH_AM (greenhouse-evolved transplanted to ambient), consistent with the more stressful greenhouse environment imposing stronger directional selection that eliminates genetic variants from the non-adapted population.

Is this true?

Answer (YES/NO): NO